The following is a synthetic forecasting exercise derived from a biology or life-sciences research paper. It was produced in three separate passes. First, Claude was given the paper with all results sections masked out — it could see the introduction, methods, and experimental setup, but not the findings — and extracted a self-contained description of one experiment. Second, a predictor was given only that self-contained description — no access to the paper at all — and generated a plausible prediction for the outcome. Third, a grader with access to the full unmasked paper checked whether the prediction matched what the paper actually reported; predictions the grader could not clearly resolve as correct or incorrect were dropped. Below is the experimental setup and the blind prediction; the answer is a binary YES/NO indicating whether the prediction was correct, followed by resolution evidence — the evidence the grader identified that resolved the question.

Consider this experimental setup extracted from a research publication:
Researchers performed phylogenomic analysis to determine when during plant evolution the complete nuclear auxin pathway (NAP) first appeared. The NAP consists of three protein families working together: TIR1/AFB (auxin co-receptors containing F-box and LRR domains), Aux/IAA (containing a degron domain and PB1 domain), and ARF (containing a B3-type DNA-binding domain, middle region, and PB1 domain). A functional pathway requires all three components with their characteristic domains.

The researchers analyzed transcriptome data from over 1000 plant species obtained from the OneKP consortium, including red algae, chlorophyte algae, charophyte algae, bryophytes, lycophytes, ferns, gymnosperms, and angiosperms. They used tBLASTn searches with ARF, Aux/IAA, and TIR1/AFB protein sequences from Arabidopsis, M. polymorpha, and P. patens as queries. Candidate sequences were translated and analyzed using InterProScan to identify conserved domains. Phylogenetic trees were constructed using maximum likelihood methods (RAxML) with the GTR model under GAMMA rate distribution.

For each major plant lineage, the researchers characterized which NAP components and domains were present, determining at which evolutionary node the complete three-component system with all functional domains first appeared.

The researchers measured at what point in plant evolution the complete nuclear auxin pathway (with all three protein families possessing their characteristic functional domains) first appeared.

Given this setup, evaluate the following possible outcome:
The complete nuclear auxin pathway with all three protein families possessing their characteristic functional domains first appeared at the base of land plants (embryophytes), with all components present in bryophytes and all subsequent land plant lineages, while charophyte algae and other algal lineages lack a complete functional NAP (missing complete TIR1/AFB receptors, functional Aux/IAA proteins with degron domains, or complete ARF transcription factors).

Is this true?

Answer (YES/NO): YES